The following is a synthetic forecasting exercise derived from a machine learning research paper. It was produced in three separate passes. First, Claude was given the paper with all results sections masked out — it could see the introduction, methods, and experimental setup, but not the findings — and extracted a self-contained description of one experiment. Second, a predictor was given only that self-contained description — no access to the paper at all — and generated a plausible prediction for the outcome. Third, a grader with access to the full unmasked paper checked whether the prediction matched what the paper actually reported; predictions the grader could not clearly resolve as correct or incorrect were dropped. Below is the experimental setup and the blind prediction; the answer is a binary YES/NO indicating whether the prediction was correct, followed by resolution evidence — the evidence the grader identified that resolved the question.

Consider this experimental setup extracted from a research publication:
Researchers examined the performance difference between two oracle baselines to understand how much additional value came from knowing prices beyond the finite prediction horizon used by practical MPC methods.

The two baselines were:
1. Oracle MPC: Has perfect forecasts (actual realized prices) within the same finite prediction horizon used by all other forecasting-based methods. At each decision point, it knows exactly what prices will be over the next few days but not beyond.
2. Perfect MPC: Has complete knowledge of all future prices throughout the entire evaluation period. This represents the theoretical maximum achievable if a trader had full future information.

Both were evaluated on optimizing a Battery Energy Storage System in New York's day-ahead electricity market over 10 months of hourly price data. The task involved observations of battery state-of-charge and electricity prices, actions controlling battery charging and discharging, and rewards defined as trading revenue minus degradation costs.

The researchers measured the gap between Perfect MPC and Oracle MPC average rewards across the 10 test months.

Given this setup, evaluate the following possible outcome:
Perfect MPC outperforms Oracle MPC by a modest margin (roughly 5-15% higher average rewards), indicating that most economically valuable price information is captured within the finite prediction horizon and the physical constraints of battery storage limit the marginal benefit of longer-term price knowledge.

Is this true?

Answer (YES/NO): YES